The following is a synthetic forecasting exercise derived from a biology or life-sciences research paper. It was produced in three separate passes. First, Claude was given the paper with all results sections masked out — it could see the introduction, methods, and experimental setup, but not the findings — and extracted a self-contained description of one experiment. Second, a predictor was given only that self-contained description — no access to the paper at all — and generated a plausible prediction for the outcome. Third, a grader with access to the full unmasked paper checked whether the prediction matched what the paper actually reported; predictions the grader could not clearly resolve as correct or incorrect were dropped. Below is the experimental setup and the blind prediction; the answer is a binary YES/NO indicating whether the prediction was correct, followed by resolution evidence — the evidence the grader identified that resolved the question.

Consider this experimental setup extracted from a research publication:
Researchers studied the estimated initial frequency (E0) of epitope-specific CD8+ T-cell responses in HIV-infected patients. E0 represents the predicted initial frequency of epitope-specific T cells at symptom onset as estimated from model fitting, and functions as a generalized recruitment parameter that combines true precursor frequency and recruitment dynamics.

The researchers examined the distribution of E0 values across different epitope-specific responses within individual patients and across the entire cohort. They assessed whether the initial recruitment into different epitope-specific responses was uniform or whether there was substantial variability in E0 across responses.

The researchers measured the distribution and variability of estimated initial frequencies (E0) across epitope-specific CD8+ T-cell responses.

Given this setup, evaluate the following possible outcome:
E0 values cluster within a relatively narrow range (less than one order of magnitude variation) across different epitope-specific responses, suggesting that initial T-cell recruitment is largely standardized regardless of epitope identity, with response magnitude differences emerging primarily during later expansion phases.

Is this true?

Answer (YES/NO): NO